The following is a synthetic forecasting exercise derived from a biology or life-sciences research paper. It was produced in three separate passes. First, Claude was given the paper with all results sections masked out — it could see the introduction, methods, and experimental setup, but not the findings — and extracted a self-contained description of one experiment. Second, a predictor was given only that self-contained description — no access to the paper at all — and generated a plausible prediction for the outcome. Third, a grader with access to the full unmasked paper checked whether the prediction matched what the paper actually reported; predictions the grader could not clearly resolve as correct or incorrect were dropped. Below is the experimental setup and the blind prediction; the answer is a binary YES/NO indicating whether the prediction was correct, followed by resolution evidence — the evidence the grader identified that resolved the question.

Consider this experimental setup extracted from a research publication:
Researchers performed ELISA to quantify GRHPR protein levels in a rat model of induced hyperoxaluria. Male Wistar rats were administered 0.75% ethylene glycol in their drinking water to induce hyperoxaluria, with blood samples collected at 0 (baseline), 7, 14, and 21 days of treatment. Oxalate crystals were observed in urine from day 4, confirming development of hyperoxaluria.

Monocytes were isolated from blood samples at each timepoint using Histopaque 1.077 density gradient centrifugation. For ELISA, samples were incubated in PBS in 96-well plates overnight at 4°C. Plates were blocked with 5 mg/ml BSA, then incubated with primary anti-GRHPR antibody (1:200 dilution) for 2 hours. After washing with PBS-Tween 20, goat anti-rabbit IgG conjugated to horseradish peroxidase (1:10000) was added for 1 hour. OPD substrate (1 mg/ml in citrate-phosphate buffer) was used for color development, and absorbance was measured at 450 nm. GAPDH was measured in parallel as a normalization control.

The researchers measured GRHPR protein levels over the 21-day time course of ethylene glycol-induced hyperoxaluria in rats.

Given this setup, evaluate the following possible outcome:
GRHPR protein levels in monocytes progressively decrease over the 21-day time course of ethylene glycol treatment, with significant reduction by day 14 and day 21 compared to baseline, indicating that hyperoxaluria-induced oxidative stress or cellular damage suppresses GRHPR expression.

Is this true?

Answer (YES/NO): NO